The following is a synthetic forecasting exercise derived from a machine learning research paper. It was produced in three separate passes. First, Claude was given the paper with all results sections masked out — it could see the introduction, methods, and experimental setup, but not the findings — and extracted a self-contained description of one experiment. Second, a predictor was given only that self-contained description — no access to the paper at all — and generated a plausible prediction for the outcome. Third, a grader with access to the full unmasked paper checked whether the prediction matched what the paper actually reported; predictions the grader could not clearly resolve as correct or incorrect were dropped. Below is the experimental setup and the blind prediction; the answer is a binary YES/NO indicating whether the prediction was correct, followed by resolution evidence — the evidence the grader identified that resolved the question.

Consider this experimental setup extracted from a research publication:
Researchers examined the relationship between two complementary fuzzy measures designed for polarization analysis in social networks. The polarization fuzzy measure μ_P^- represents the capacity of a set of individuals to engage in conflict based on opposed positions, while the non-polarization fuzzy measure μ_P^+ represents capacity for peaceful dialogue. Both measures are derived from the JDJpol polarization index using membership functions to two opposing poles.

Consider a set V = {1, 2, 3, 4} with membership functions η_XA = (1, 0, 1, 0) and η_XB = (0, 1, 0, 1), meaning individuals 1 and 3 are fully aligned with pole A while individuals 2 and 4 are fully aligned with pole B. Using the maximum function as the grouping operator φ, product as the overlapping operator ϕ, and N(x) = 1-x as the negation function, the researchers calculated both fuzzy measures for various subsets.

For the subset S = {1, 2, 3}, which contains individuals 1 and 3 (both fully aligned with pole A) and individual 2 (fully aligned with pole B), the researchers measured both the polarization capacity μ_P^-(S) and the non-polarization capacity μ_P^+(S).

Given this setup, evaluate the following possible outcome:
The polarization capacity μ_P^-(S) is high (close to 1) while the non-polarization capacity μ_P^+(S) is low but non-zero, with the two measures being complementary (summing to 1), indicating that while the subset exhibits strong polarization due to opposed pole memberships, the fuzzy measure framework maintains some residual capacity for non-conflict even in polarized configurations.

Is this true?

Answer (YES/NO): NO